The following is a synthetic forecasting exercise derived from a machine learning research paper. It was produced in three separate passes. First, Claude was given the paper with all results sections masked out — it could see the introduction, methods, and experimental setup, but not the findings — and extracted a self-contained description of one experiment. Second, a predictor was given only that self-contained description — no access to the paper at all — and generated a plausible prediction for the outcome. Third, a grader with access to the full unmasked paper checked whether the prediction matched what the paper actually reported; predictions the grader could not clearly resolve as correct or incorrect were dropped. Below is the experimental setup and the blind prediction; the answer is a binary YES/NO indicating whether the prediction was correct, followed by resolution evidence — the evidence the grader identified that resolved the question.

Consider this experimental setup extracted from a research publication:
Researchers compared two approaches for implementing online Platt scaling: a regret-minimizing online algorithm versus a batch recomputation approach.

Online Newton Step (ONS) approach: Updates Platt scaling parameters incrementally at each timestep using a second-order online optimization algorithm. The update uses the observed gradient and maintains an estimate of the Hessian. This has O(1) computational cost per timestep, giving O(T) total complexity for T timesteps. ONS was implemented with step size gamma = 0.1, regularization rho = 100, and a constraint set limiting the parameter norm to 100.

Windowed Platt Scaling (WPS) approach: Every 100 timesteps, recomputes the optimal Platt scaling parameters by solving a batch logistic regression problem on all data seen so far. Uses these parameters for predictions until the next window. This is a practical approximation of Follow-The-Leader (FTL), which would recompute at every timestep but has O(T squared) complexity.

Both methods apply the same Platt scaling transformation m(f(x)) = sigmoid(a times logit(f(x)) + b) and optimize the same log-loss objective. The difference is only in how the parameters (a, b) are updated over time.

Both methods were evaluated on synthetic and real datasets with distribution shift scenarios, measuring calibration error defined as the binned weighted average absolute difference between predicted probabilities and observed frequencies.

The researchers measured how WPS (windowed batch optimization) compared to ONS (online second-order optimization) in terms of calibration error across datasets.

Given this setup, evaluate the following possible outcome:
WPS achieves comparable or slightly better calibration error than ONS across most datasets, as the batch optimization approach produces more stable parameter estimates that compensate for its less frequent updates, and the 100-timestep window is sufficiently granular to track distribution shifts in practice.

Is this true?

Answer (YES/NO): NO